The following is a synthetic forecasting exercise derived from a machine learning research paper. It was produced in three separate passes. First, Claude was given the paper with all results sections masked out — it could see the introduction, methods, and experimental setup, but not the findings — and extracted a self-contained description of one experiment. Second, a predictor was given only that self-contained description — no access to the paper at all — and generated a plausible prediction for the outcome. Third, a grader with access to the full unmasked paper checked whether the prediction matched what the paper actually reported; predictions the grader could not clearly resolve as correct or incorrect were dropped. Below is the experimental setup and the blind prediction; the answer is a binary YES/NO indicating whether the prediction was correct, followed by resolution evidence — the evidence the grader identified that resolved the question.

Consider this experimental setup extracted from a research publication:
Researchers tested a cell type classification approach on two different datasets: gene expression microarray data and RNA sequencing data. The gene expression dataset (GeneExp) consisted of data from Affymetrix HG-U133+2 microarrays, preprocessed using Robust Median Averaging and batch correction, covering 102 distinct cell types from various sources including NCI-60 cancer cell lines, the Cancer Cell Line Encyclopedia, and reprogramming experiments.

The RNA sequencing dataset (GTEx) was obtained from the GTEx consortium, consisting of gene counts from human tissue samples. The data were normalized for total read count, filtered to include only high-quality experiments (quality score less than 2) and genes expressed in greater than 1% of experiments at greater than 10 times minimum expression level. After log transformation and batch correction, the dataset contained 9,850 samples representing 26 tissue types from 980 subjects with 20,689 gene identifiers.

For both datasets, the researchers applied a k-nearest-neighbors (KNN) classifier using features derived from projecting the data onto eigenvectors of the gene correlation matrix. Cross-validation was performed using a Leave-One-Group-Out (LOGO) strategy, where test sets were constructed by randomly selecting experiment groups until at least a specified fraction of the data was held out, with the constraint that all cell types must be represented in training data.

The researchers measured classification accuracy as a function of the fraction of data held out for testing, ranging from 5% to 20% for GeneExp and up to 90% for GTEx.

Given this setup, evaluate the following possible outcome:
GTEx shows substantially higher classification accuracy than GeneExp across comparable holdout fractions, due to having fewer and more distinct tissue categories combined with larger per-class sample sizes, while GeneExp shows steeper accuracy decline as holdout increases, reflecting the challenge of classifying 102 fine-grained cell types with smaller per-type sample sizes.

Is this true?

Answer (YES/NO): NO